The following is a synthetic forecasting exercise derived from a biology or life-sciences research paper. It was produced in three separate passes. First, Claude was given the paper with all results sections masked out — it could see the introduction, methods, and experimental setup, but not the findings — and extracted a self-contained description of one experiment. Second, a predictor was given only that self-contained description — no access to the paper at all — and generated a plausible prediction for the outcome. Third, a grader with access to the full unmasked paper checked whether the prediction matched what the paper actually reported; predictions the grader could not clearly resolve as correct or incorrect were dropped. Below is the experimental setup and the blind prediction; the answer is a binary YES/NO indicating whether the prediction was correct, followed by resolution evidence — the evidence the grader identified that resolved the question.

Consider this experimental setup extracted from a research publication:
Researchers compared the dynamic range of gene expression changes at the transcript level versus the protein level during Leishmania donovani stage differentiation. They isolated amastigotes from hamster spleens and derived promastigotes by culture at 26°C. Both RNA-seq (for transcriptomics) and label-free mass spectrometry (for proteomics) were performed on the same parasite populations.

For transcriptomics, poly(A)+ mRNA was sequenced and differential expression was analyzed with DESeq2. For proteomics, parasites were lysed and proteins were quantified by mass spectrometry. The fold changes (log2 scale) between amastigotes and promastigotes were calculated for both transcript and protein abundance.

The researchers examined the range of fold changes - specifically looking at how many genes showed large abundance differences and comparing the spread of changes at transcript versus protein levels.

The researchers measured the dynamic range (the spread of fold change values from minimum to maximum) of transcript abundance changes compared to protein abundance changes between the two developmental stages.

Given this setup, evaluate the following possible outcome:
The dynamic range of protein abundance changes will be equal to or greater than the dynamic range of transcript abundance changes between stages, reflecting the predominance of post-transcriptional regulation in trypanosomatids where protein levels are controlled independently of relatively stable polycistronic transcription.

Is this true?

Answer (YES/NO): YES